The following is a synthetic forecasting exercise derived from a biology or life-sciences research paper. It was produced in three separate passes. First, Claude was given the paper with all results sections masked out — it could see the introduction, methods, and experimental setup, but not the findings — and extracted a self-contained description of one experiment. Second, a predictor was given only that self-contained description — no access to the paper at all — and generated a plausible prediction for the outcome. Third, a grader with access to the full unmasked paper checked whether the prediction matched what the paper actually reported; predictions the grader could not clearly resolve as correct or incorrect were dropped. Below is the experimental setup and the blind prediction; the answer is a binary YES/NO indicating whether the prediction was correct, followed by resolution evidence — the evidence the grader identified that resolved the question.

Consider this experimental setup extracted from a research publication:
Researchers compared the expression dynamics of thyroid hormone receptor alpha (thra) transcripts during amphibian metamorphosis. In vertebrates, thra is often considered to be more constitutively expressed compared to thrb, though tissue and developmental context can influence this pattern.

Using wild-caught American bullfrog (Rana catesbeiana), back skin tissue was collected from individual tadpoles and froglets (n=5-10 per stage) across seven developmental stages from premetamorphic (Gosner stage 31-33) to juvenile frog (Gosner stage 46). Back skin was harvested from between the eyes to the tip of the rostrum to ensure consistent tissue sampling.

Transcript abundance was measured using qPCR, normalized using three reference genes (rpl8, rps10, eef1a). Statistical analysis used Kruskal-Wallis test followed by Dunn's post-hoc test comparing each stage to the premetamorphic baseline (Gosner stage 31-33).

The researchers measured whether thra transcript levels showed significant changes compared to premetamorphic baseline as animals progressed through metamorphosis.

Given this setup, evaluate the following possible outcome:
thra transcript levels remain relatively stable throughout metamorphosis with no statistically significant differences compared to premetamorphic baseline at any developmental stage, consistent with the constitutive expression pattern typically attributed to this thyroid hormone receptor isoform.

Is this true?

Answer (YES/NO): NO